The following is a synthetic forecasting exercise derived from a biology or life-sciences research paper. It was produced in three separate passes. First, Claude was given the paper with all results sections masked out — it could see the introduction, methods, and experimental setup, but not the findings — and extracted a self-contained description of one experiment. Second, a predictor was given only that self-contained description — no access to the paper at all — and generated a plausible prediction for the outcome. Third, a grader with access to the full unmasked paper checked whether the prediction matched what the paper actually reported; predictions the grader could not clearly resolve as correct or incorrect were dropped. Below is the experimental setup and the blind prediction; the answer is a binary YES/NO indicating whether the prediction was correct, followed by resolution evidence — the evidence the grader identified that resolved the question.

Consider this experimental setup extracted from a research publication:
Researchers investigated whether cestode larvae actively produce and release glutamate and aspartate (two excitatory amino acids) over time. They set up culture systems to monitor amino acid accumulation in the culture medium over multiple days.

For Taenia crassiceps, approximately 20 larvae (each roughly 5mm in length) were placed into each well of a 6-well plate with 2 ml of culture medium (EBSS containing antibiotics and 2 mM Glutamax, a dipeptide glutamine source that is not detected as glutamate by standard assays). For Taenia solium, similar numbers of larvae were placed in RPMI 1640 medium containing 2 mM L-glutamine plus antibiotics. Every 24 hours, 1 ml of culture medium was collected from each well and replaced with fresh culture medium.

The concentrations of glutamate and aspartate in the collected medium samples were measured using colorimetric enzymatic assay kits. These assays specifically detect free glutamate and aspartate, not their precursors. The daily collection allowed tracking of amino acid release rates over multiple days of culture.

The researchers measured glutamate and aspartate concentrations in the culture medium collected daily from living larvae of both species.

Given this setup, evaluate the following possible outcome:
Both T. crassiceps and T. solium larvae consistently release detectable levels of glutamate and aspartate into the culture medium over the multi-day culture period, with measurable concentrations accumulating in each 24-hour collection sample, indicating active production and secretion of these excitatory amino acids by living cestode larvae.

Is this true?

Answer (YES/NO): NO